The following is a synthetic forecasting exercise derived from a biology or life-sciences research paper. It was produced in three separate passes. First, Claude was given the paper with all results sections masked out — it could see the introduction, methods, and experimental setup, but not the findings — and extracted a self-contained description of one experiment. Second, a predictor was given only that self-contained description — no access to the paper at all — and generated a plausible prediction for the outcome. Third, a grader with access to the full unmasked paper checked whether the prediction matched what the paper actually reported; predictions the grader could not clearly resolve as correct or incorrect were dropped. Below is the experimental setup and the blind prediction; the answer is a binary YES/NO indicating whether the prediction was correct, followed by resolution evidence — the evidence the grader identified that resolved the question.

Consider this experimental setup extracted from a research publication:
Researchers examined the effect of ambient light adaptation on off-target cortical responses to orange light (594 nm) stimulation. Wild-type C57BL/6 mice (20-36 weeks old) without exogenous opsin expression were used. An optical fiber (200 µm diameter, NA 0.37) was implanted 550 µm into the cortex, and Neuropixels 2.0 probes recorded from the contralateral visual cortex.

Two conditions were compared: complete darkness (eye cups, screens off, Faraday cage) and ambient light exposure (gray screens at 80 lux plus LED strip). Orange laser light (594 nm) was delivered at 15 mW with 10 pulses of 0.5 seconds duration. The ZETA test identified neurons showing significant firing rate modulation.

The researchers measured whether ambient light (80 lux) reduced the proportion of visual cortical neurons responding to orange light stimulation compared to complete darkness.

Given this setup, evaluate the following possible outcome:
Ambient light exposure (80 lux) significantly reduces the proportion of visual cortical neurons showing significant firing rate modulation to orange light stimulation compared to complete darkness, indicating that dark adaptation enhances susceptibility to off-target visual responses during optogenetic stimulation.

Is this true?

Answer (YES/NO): YES